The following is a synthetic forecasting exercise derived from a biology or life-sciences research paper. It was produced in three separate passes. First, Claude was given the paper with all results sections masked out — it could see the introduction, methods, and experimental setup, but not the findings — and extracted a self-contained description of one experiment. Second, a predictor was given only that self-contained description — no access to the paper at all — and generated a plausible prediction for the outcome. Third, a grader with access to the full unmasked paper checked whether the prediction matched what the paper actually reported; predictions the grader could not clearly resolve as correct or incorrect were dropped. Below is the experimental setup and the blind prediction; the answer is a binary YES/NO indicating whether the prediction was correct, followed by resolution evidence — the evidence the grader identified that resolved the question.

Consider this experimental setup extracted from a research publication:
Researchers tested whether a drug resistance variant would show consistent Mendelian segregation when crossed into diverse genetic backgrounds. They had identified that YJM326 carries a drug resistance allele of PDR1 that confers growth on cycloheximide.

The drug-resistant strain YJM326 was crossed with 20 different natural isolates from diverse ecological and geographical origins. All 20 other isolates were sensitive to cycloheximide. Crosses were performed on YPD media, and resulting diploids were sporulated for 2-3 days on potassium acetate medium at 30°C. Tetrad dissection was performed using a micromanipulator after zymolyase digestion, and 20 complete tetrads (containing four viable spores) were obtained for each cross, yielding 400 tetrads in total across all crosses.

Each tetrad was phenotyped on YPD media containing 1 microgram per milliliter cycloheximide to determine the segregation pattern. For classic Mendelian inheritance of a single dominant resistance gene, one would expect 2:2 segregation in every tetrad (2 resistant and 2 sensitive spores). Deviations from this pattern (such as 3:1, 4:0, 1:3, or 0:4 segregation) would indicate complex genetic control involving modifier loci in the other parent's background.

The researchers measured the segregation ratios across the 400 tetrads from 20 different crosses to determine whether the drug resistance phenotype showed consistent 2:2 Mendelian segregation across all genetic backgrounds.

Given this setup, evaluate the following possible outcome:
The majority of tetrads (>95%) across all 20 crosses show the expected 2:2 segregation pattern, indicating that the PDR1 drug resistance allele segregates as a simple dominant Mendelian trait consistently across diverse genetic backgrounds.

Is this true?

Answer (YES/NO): NO